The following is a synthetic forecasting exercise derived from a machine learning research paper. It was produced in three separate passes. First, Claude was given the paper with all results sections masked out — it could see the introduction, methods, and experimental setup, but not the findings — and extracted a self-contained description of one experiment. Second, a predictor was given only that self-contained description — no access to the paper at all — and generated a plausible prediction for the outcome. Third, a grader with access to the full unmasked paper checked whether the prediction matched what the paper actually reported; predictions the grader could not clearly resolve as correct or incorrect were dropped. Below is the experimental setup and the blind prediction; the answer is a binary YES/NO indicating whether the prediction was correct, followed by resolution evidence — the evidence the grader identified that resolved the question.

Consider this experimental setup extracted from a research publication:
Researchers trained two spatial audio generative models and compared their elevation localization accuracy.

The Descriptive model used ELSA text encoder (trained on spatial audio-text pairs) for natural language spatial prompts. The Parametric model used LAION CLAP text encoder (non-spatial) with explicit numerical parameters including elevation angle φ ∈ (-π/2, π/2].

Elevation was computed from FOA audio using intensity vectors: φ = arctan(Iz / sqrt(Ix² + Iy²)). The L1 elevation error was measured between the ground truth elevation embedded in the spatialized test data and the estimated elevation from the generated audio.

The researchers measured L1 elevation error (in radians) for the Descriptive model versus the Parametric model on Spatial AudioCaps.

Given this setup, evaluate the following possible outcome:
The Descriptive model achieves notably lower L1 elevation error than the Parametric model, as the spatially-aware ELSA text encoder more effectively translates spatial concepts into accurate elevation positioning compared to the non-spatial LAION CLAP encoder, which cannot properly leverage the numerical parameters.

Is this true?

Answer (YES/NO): NO